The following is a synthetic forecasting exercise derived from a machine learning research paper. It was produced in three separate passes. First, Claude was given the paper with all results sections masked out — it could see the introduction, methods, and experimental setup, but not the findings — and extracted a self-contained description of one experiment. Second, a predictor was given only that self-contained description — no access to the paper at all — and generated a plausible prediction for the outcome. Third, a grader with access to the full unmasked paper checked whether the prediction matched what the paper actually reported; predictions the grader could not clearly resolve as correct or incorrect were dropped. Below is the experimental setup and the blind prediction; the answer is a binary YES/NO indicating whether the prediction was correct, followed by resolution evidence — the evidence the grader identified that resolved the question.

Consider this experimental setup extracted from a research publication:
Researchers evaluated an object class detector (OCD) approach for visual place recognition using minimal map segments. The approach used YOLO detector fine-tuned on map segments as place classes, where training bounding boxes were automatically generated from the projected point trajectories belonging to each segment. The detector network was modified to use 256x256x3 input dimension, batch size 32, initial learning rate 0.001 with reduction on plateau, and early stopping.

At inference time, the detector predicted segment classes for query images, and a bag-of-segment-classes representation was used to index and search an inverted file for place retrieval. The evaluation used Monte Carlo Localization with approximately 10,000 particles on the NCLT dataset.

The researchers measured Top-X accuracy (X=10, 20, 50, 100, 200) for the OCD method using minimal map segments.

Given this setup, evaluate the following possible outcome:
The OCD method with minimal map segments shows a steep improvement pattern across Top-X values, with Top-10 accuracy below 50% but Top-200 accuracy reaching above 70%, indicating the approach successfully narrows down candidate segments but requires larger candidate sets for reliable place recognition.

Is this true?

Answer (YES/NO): YES